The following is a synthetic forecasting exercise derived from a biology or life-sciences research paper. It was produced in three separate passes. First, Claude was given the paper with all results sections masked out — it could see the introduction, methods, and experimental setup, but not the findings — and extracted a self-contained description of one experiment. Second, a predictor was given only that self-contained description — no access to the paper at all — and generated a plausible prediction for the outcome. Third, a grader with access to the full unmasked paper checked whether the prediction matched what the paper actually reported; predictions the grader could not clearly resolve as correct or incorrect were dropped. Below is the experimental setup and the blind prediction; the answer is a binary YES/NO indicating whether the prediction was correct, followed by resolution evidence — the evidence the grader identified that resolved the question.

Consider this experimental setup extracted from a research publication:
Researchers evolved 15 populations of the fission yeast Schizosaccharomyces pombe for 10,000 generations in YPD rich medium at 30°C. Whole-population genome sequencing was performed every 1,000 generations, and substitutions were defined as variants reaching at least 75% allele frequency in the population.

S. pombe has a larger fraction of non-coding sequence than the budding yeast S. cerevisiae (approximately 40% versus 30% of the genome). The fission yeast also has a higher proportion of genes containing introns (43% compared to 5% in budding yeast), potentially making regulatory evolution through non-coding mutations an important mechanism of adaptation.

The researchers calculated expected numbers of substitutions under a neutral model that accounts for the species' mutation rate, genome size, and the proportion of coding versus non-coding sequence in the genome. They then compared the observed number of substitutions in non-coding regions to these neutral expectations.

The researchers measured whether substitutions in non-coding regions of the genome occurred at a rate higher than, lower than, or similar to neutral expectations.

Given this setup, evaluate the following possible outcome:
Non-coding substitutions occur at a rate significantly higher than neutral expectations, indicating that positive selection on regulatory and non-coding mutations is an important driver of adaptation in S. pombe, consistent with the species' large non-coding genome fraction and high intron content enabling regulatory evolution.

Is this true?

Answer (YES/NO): YES